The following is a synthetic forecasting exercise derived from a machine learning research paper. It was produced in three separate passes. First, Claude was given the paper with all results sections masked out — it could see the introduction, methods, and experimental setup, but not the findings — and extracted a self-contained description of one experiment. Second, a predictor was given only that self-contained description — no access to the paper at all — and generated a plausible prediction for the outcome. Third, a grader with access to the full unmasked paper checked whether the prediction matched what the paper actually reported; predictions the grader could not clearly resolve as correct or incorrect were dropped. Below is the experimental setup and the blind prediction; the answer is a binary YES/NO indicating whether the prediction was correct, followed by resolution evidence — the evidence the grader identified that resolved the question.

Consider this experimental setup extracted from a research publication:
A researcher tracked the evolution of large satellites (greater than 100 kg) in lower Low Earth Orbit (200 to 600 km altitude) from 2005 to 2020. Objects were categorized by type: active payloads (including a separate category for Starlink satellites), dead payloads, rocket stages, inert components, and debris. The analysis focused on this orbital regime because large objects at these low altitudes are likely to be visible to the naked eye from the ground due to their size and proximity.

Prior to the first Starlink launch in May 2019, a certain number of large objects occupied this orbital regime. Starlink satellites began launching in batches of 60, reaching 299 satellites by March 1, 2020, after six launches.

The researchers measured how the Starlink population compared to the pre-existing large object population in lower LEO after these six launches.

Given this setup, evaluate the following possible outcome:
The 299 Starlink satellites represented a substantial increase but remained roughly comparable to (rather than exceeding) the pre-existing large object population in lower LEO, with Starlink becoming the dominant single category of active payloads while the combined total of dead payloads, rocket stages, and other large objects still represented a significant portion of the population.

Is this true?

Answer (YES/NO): YES